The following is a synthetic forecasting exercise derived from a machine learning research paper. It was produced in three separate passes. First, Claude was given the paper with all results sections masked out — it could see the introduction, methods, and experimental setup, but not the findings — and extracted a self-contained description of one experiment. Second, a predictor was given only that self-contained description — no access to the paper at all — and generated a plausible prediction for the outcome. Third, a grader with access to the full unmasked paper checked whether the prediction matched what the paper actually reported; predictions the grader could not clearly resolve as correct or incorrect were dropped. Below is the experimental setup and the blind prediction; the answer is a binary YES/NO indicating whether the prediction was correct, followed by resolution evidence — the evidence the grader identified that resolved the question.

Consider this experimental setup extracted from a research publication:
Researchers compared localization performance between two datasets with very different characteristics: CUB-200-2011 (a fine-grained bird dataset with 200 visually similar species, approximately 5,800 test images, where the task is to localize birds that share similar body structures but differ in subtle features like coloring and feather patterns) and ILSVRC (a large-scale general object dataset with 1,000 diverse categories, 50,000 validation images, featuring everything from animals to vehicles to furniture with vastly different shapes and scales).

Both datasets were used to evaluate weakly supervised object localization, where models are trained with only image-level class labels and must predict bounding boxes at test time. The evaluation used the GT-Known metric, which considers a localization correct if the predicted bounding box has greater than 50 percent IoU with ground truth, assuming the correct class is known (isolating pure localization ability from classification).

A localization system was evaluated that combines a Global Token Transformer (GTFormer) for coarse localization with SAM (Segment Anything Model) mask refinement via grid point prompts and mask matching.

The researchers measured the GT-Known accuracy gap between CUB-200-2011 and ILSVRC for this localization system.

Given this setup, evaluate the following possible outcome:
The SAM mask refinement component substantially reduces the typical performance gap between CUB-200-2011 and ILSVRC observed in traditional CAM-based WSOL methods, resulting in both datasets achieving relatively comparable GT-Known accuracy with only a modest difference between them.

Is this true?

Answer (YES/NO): NO